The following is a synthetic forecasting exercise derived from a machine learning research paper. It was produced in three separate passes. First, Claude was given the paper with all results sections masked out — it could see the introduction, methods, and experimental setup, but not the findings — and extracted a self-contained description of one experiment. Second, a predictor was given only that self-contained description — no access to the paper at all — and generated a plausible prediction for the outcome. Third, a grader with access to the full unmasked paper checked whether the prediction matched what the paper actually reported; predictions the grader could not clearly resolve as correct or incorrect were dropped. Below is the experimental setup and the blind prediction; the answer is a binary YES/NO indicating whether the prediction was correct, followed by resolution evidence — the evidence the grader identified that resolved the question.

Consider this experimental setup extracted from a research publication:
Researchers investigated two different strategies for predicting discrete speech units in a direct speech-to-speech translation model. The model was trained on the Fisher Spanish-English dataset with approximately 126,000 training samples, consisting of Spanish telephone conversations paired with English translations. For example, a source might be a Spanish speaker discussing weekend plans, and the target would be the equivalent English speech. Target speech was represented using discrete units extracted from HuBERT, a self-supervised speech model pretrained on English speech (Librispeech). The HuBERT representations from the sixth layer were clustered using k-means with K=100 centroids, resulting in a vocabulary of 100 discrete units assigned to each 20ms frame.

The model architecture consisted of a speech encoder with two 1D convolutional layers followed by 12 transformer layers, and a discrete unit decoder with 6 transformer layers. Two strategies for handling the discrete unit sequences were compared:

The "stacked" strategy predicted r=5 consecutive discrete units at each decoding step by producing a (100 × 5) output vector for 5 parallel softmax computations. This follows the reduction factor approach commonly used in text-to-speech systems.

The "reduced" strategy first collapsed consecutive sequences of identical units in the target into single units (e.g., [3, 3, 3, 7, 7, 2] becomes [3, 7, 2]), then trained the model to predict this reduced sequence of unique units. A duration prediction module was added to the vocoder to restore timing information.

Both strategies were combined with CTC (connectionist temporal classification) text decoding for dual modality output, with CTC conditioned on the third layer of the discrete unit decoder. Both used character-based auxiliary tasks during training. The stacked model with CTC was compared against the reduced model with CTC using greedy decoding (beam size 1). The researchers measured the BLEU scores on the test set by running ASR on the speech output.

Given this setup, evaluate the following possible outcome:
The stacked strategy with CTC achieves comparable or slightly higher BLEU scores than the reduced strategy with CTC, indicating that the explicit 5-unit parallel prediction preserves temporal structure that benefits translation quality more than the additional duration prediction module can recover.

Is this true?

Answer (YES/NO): NO